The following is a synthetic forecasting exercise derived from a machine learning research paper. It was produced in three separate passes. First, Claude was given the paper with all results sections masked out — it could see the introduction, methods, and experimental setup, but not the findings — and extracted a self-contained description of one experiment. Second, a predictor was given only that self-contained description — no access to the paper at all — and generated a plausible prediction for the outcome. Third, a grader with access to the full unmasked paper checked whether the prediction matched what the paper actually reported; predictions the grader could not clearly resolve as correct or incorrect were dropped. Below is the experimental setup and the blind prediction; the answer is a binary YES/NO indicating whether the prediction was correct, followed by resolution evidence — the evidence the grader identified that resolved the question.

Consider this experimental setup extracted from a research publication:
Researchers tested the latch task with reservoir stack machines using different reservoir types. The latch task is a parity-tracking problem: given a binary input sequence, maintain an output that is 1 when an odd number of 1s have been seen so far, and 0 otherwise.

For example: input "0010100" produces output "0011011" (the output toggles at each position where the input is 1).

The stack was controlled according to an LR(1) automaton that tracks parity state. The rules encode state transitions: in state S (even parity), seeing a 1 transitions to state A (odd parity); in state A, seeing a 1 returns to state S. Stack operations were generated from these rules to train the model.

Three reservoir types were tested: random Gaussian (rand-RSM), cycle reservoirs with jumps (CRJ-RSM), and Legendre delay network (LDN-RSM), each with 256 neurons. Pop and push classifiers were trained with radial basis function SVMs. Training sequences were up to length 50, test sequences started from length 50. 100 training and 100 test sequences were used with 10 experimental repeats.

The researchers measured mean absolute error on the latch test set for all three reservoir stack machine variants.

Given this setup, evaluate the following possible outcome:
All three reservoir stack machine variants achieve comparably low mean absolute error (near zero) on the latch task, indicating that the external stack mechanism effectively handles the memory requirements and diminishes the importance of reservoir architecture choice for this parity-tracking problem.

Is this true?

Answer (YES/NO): NO